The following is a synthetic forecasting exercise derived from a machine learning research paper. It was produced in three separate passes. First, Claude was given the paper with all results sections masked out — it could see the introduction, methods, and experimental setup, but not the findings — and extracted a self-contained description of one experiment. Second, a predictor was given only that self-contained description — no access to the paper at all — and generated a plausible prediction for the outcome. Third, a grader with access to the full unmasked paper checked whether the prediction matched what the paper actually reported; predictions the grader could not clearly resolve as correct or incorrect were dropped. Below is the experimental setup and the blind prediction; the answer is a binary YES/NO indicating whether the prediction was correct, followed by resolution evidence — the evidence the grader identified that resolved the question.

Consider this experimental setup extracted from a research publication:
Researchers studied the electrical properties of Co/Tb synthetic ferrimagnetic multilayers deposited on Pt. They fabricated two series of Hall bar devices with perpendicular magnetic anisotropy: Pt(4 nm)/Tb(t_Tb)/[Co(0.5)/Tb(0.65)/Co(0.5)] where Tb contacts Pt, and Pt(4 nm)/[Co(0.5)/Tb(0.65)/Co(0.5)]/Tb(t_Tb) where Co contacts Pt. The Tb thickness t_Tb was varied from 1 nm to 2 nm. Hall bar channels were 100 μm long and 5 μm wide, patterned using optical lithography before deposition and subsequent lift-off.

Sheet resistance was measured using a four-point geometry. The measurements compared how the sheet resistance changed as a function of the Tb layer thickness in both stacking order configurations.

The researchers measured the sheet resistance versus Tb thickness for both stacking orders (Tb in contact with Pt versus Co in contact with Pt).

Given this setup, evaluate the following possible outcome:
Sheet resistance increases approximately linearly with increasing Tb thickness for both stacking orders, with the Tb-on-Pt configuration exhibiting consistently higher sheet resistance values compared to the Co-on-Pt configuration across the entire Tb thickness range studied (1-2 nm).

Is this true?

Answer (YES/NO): NO